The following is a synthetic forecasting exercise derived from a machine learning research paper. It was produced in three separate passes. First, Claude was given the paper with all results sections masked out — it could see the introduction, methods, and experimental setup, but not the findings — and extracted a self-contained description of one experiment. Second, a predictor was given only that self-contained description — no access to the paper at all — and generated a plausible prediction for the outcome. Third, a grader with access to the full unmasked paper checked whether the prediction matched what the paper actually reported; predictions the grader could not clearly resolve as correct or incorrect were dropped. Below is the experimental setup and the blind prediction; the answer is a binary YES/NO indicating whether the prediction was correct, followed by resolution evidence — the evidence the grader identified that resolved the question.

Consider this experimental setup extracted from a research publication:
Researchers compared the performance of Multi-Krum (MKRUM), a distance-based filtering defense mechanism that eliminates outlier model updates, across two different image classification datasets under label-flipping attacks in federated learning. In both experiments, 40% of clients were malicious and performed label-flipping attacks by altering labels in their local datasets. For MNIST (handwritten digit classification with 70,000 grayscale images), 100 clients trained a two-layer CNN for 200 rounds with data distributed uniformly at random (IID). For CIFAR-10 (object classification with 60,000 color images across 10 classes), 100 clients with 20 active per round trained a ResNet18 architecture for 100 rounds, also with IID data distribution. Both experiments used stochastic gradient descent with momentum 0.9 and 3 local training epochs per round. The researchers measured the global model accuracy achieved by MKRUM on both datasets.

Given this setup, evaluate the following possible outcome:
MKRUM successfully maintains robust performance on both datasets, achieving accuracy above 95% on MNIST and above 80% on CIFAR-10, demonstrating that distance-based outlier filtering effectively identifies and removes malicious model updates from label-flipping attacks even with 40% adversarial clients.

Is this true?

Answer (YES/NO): NO